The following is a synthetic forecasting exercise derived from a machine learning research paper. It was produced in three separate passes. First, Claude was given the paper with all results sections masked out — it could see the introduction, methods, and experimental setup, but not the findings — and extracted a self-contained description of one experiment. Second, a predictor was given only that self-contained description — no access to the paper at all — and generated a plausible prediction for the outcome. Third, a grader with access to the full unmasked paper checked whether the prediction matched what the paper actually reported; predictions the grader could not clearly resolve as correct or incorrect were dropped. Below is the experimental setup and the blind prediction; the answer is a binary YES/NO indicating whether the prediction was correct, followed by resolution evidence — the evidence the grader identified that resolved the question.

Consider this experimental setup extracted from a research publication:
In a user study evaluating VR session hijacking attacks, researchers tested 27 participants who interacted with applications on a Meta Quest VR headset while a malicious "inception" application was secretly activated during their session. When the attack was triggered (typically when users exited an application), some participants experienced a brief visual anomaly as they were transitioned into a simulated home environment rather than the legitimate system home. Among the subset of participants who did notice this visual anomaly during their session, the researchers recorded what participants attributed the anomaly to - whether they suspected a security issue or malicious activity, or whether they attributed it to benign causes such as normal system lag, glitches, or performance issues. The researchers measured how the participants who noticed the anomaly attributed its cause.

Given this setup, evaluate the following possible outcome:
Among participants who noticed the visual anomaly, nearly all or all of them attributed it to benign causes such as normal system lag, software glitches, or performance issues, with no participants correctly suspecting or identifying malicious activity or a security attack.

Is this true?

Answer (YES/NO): YES